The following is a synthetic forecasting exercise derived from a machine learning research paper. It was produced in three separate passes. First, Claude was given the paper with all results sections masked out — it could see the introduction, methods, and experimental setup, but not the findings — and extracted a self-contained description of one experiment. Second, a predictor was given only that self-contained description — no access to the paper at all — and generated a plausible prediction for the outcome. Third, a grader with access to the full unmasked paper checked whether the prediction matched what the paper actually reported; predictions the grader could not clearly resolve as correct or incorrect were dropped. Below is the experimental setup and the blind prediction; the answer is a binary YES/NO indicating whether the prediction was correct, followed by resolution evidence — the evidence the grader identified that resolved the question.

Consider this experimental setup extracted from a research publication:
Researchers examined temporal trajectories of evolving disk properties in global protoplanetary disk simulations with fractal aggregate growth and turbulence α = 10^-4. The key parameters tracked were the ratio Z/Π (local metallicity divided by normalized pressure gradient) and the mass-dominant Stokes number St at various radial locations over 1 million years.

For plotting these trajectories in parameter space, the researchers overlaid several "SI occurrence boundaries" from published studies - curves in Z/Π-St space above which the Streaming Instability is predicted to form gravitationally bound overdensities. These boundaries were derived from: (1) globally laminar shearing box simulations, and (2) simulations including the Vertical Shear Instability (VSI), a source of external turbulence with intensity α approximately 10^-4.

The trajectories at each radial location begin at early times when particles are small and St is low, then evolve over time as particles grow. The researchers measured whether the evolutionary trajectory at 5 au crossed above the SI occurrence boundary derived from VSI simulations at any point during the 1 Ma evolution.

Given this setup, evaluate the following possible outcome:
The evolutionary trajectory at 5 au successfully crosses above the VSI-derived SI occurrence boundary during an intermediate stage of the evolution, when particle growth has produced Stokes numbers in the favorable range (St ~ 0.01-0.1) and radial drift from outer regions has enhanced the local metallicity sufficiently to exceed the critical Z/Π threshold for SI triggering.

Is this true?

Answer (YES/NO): NO